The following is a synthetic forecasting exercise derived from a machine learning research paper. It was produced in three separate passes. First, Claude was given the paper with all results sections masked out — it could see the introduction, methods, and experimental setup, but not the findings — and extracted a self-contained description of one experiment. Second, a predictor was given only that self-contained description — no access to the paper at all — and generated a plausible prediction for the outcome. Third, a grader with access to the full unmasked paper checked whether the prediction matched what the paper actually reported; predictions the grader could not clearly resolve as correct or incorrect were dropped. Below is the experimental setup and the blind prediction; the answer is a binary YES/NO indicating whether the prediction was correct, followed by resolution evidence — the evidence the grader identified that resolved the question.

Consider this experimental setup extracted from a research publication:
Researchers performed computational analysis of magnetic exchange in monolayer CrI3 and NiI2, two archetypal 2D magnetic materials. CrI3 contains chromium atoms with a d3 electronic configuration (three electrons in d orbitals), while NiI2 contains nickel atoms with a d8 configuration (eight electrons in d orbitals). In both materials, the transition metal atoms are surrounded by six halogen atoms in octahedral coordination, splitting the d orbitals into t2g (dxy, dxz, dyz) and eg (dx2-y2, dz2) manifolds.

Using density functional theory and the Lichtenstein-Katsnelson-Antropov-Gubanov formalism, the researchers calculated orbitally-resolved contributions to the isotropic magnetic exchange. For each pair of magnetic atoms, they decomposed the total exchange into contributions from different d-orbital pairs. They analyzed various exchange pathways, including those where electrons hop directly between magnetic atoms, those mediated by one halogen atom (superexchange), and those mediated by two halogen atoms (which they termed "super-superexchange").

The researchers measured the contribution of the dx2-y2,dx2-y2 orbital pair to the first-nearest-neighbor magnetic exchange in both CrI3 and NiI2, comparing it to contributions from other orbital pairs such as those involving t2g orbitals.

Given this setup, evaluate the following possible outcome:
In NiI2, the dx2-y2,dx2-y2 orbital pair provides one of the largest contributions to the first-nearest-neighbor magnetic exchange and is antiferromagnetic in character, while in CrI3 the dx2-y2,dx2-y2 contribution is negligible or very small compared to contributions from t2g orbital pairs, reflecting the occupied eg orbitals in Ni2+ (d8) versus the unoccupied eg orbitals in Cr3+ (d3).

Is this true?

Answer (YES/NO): NO